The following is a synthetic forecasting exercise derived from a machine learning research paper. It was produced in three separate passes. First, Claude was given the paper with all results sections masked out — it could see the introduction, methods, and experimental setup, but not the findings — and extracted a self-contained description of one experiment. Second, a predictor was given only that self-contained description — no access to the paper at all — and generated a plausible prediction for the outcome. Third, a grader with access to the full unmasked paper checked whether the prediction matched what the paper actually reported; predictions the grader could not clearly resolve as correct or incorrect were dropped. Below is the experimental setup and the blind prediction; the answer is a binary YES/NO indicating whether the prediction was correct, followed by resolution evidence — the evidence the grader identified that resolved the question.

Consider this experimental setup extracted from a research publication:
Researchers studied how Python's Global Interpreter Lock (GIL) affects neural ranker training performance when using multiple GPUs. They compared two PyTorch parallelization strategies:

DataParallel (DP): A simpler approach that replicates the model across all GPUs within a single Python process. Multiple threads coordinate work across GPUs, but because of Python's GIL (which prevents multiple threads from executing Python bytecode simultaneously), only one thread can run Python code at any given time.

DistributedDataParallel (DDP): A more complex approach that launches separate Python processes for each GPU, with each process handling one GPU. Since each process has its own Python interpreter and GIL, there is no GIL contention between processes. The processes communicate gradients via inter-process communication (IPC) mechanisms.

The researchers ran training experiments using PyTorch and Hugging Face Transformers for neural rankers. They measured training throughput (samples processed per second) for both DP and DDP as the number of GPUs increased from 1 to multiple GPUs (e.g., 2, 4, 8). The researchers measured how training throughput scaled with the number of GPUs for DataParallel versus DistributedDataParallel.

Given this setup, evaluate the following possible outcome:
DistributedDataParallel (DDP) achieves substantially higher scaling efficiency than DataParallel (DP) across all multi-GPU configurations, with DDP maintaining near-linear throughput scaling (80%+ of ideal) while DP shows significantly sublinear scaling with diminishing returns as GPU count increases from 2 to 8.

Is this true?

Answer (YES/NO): NO